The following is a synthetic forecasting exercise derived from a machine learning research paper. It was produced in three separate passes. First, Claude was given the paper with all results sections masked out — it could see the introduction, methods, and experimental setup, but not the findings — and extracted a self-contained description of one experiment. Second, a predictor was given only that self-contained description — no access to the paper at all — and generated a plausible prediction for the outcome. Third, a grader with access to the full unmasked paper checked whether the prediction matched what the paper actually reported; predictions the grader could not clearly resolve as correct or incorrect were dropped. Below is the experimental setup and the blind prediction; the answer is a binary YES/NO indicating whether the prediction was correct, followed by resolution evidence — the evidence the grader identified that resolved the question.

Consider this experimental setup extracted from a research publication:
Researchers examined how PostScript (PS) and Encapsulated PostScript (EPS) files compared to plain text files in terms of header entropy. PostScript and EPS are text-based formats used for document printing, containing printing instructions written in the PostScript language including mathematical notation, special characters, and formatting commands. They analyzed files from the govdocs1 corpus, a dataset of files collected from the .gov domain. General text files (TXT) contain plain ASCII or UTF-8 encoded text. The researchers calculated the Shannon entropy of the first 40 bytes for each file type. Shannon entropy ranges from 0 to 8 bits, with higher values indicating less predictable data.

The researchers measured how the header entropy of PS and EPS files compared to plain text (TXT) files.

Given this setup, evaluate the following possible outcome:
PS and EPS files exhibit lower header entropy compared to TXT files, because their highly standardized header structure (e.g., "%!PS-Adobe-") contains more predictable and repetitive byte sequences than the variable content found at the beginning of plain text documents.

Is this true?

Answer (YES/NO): NO